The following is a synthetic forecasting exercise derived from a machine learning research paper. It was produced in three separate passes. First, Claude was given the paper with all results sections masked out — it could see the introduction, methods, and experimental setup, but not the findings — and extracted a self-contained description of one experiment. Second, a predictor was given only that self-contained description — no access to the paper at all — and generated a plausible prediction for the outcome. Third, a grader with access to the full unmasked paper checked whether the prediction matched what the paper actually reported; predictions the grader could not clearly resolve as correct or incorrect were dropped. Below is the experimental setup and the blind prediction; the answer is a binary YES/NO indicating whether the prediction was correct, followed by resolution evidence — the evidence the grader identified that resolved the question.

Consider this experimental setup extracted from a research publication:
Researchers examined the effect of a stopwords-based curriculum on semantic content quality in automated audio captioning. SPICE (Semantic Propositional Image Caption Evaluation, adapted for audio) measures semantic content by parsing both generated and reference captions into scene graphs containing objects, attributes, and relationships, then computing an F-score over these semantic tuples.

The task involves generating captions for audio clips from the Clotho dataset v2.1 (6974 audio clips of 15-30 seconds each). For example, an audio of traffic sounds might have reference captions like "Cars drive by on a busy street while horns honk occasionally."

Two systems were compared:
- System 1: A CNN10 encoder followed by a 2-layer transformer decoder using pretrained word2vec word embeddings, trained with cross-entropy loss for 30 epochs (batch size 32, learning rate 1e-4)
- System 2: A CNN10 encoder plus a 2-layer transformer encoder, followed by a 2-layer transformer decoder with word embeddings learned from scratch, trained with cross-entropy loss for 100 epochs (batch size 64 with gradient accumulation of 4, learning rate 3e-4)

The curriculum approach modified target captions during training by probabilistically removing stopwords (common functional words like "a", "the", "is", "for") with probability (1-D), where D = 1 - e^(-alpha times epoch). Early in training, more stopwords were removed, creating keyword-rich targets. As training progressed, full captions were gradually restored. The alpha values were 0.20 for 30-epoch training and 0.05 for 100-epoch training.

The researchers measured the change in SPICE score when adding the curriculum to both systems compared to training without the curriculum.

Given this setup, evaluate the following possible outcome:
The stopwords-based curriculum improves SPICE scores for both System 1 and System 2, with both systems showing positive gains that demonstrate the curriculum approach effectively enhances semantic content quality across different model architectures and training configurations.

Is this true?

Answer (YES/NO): NO